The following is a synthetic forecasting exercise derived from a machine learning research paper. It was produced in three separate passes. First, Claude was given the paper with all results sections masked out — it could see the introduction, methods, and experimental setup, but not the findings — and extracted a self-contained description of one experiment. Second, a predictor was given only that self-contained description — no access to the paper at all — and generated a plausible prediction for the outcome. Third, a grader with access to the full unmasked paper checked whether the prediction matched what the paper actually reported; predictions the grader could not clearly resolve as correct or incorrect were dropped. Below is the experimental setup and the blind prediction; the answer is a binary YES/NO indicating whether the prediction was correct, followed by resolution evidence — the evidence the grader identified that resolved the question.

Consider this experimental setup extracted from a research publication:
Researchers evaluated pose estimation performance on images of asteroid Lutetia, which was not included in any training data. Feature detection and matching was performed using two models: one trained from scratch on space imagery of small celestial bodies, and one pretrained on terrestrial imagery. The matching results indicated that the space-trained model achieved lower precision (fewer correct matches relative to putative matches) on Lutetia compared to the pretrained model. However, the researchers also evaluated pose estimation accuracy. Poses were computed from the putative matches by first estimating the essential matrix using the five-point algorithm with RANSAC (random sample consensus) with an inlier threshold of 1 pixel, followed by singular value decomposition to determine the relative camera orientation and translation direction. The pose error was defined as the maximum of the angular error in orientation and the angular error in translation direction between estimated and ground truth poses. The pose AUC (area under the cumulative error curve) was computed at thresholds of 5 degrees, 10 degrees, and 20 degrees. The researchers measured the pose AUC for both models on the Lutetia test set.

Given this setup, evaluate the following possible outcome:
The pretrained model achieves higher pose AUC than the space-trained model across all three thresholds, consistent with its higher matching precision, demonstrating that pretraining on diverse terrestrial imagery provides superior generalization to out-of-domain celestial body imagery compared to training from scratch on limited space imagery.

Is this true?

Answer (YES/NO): NO